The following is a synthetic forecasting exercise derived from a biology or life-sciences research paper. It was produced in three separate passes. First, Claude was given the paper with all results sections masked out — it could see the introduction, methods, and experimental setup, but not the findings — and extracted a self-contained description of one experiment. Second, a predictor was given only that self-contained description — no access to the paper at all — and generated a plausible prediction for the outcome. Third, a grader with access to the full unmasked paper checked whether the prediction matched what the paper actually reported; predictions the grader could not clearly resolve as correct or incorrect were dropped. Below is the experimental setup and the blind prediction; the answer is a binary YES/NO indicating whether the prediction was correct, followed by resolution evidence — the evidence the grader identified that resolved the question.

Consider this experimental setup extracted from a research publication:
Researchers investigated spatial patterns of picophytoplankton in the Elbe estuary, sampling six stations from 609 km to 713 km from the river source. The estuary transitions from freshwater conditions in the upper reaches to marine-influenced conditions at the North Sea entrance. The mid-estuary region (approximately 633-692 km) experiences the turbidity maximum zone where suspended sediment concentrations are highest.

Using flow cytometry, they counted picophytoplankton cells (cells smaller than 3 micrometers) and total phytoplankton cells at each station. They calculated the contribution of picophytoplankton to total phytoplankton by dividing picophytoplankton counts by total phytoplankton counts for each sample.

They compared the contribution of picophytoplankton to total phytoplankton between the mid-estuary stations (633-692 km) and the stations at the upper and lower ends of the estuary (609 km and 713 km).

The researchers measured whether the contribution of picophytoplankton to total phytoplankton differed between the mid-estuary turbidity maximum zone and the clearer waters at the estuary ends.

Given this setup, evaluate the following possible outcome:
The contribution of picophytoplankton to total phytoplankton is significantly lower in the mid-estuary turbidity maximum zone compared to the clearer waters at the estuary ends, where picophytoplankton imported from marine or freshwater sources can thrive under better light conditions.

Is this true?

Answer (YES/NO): NO